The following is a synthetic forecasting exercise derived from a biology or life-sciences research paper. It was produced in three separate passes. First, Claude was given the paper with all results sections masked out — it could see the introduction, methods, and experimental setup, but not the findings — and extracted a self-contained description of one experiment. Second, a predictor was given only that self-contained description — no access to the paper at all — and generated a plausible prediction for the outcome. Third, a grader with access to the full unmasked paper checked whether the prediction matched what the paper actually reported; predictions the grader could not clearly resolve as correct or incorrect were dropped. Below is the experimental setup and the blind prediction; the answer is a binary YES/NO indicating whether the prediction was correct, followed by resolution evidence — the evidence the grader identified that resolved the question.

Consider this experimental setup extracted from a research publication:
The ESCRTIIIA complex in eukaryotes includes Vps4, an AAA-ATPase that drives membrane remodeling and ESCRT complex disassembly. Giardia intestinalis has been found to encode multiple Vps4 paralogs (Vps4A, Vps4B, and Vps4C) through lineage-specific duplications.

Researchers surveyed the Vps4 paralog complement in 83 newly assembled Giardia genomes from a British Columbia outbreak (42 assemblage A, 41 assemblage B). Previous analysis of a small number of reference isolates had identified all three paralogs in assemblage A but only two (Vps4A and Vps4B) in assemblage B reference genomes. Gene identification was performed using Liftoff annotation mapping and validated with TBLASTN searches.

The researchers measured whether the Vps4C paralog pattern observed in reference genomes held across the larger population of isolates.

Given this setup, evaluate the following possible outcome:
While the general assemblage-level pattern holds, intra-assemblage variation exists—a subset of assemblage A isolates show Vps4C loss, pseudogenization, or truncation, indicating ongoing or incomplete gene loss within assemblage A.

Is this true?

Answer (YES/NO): NO